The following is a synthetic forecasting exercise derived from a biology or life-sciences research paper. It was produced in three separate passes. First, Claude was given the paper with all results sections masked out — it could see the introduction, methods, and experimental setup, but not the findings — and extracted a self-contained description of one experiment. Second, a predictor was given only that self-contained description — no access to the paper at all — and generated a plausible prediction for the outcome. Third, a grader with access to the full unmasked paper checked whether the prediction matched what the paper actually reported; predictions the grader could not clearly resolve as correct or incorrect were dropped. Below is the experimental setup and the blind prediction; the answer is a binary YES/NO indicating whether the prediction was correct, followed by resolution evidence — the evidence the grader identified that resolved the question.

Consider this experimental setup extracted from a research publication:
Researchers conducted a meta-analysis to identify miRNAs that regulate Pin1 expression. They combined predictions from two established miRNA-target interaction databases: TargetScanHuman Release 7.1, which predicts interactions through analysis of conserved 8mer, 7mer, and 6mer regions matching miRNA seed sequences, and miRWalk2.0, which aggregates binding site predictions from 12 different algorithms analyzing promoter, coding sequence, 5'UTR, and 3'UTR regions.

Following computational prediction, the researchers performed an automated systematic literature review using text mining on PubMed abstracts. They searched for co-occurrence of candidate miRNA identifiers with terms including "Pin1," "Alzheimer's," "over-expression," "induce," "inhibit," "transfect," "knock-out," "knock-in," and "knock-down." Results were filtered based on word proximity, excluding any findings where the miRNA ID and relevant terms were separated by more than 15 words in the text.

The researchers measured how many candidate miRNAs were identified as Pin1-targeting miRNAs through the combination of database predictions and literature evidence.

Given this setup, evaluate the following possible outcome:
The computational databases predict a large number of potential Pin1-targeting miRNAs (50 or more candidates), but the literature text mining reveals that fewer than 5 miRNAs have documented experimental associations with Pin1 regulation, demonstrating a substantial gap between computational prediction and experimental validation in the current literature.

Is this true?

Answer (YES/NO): NO